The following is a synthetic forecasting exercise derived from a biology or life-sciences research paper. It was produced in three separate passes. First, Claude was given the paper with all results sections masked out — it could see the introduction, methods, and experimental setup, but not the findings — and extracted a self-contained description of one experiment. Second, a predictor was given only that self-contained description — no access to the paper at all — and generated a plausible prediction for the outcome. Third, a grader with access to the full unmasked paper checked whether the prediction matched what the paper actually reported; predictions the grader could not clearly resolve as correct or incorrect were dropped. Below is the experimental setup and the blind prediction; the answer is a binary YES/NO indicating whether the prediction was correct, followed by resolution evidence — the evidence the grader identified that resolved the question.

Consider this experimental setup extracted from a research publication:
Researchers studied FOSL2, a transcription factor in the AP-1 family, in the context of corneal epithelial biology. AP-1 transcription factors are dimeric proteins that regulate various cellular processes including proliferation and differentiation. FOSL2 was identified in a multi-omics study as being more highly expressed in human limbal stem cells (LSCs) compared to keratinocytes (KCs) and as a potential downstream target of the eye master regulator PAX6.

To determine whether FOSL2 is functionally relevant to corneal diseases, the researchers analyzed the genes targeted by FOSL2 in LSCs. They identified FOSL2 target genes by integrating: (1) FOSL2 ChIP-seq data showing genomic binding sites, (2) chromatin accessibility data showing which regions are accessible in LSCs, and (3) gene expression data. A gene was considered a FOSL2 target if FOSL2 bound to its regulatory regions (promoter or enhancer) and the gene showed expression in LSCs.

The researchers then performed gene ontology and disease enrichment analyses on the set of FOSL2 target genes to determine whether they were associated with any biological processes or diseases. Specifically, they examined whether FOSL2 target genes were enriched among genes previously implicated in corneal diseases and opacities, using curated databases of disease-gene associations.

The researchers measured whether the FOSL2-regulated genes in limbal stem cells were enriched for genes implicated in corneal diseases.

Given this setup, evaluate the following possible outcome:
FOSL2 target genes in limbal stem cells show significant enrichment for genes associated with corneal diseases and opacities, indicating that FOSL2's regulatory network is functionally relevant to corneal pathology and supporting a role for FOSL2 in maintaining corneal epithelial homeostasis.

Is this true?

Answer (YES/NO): YES